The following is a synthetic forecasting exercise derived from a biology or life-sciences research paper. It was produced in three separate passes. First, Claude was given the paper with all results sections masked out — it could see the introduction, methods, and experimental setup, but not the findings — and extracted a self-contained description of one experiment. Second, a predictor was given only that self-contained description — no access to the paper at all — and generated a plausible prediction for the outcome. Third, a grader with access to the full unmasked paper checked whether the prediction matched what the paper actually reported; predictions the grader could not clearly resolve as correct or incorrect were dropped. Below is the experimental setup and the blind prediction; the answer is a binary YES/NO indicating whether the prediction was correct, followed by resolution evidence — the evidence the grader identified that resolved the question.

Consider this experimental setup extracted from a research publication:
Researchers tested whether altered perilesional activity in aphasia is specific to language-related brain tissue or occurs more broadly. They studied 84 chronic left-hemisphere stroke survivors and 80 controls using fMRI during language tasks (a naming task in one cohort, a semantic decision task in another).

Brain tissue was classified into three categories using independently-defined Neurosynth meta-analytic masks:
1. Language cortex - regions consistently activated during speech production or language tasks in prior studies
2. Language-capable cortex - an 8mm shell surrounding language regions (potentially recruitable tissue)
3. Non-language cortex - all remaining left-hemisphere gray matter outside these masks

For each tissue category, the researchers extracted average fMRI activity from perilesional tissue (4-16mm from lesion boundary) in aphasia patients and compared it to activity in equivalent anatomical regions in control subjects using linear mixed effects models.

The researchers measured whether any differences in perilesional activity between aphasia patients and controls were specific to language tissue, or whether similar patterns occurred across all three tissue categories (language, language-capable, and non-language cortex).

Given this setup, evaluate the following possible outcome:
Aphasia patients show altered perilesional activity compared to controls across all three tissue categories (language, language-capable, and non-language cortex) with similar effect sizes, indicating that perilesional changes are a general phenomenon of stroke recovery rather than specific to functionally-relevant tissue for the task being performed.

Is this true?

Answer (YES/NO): NO